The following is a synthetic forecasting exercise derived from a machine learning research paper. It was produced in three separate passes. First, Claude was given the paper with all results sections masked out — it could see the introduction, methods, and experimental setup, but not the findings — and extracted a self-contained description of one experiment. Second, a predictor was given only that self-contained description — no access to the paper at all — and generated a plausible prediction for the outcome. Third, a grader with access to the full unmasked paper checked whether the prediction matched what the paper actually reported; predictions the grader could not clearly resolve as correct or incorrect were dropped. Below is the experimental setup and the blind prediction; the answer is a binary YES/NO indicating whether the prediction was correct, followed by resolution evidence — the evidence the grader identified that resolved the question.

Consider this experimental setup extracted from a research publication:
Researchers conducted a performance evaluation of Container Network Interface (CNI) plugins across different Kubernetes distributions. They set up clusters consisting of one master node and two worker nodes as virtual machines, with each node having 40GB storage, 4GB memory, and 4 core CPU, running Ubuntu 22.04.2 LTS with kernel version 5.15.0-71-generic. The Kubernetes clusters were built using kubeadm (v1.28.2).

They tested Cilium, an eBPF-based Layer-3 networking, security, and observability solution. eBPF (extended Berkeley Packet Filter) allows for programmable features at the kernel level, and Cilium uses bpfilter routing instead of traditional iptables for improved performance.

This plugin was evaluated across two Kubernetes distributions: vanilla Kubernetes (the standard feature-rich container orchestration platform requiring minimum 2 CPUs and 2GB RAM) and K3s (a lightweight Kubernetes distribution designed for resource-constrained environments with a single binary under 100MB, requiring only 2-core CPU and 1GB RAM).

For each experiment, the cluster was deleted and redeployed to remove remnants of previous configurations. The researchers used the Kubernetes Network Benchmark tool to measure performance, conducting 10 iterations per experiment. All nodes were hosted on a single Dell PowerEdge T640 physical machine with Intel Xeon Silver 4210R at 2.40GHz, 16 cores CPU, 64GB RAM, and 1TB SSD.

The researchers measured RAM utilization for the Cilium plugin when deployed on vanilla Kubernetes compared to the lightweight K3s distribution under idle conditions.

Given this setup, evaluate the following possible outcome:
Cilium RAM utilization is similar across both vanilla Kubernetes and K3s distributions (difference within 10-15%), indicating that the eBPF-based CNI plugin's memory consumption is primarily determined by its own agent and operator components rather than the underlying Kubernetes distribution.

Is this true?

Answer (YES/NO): NO